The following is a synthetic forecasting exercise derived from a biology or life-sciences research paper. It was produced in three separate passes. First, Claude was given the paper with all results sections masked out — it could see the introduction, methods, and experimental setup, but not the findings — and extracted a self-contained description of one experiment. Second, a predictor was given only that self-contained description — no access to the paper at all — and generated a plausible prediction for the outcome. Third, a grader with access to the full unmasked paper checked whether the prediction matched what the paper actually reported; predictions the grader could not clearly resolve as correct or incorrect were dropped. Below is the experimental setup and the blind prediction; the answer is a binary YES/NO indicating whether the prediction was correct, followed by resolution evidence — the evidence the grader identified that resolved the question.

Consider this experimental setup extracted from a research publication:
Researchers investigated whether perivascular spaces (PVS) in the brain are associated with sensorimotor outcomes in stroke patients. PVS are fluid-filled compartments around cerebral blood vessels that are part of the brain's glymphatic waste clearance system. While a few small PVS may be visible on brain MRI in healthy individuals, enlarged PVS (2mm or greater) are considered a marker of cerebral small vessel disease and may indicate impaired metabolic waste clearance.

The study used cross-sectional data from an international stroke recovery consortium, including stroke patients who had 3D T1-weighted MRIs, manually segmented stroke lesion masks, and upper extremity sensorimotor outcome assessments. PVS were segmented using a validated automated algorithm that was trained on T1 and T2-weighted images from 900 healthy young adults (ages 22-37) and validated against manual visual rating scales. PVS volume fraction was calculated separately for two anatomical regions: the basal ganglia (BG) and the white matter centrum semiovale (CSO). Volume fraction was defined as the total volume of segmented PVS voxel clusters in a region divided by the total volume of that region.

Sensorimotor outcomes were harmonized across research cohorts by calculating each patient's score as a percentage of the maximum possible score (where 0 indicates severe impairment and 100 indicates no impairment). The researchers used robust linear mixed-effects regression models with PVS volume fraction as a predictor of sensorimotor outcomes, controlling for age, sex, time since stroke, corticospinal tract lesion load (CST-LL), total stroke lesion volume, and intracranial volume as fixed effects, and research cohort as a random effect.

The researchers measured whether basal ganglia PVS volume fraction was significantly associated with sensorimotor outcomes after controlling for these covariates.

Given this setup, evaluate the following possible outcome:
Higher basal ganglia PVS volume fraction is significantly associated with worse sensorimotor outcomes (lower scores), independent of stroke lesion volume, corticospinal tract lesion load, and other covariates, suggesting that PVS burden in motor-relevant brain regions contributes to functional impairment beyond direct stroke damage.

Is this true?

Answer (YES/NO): NO